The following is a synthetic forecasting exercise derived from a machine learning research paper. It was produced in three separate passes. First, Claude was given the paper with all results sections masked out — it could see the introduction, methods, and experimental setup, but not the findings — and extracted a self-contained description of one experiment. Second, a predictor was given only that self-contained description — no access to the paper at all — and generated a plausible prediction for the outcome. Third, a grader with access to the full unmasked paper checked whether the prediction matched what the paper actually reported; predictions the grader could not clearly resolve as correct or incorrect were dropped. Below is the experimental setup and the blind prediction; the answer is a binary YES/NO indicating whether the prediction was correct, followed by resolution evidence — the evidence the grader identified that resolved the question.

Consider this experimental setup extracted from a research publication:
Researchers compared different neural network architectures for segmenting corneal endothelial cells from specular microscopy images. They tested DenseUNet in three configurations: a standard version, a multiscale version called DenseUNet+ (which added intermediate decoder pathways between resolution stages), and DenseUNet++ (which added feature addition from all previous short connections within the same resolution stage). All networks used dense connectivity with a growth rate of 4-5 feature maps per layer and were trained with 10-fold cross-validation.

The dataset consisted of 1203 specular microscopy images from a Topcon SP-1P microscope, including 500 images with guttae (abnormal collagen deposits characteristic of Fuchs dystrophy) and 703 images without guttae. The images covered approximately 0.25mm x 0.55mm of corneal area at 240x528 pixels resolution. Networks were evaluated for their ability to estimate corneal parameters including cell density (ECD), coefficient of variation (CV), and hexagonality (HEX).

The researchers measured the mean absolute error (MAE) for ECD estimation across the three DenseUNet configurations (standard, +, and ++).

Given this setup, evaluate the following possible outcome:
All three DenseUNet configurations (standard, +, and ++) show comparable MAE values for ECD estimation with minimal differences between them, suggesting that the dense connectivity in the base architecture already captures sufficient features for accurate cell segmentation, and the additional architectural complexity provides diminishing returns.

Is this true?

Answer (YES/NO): YES